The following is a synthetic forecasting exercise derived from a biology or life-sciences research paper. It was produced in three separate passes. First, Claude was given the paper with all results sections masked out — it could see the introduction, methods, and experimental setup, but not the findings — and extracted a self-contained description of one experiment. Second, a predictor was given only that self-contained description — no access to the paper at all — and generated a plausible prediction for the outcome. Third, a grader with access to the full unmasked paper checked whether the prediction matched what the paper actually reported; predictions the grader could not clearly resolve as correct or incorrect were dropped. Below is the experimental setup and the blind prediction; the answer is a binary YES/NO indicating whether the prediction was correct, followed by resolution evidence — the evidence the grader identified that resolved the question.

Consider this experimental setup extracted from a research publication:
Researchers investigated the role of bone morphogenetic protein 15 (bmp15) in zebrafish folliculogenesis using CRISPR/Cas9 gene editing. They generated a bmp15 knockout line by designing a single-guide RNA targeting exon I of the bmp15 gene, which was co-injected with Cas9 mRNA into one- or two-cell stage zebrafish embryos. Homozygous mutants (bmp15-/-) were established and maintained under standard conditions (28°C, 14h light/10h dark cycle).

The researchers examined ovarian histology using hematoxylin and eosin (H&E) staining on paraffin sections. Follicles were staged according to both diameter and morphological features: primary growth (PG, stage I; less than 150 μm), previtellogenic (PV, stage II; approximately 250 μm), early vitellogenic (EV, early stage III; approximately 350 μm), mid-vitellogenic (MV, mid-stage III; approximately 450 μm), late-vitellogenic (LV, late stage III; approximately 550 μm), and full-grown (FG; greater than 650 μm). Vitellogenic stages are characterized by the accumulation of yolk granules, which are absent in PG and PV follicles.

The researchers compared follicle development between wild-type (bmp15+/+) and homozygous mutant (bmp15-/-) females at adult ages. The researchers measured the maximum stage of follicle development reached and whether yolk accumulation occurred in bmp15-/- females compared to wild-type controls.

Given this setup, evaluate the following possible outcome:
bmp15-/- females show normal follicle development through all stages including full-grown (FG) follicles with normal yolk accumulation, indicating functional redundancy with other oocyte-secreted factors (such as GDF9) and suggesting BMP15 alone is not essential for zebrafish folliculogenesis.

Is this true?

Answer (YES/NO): NO